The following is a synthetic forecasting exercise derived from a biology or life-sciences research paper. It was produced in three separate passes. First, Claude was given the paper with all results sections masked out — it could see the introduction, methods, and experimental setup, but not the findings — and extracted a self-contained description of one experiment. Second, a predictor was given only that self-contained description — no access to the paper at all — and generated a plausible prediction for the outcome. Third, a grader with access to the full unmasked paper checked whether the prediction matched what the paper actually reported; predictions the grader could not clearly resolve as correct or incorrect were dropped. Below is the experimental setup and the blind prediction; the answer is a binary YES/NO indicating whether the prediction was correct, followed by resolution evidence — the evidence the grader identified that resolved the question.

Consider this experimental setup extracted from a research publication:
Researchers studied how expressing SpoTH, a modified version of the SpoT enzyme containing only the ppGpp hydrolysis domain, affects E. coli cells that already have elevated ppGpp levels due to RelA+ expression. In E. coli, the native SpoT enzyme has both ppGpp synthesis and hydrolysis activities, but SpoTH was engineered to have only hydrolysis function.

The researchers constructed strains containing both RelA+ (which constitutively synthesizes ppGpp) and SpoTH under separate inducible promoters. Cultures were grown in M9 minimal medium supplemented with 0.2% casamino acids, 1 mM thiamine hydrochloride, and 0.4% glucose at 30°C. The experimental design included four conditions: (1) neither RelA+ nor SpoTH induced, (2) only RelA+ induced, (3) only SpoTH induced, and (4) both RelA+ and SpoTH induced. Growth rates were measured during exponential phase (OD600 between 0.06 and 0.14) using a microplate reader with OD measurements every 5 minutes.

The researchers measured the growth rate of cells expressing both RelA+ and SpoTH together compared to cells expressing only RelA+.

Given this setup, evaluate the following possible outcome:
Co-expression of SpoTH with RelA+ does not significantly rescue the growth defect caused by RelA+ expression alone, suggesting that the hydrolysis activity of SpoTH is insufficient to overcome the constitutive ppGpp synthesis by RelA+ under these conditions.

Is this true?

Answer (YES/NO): NO